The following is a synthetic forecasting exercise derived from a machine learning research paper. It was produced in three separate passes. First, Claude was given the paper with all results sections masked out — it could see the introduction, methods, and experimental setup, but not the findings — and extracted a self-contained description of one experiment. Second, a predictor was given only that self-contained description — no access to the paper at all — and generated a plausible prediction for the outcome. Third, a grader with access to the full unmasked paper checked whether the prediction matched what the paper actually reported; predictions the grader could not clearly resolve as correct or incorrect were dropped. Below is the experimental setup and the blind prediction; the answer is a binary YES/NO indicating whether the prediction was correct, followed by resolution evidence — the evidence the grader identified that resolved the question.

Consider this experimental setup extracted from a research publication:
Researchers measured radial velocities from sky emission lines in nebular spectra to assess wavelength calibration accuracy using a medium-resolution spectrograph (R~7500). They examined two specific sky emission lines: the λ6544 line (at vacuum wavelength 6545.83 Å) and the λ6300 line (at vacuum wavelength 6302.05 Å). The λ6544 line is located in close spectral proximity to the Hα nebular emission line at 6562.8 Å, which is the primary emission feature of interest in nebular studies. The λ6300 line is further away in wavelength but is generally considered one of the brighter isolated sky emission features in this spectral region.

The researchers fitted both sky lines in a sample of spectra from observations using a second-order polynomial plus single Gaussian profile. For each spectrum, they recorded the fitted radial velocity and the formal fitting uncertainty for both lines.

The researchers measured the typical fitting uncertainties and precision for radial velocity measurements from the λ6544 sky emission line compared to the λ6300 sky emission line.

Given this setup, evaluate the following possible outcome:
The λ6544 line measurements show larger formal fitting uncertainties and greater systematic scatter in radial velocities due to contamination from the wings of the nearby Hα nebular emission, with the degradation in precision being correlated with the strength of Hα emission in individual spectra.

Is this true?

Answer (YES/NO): NO